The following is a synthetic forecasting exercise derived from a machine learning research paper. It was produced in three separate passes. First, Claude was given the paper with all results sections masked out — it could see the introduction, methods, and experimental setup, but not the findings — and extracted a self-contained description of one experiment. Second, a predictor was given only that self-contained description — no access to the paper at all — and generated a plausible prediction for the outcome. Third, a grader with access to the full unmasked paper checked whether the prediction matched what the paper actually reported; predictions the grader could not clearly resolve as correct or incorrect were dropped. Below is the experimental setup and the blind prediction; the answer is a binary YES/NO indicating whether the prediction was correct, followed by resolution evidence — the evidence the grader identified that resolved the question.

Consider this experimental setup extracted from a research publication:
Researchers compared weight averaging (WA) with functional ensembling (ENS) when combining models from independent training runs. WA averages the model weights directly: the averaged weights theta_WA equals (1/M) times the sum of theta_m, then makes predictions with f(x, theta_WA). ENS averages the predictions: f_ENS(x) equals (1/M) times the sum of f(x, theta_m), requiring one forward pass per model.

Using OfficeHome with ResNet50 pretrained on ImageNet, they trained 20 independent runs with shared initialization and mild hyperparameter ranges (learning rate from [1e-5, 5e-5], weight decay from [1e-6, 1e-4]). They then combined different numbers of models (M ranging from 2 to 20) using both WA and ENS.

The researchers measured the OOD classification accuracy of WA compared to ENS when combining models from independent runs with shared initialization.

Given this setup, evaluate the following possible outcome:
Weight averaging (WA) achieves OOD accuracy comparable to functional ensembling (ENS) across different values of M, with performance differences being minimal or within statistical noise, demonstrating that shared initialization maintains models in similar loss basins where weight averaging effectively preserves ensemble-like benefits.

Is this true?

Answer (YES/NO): YES